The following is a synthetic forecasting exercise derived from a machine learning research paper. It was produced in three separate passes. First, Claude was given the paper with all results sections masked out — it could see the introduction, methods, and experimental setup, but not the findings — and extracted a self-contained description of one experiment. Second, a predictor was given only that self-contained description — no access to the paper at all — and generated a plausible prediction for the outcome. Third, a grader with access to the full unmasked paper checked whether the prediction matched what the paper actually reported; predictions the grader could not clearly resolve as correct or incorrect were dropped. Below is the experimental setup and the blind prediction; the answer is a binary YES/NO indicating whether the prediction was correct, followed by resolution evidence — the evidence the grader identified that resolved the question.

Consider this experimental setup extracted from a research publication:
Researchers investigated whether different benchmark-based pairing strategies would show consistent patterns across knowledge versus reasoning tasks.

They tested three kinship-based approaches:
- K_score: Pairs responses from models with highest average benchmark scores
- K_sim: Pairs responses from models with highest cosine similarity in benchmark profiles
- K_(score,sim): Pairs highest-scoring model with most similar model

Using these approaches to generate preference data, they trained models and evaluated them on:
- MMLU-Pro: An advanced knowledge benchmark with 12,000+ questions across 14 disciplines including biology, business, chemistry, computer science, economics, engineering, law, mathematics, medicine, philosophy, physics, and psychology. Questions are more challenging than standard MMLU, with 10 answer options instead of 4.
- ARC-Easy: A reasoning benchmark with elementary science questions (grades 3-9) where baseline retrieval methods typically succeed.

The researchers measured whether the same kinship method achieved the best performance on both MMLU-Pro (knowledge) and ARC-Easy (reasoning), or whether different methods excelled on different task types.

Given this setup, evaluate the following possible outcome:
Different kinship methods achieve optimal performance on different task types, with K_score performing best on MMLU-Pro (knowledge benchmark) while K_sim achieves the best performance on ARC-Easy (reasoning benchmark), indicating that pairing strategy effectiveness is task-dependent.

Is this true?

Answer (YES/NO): NO